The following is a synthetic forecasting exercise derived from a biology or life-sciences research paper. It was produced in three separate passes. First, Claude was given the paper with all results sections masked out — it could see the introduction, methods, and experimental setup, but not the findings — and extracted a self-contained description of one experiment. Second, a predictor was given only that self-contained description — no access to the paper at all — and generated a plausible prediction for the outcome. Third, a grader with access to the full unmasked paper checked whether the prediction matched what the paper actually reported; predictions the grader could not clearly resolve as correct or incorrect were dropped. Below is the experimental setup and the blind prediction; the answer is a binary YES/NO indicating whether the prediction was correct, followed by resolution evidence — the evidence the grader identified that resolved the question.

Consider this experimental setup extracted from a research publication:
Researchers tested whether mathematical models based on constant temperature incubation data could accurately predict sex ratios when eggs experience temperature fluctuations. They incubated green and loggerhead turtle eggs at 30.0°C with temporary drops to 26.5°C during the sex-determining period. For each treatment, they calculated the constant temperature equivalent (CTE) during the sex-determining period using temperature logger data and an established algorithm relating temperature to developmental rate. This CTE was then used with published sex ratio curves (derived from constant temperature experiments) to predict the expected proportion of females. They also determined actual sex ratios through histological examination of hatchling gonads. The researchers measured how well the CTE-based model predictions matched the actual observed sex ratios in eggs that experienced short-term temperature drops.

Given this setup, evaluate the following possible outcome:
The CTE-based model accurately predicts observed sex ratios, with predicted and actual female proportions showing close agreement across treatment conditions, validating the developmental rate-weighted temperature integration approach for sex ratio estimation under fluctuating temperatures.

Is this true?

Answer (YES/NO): NO